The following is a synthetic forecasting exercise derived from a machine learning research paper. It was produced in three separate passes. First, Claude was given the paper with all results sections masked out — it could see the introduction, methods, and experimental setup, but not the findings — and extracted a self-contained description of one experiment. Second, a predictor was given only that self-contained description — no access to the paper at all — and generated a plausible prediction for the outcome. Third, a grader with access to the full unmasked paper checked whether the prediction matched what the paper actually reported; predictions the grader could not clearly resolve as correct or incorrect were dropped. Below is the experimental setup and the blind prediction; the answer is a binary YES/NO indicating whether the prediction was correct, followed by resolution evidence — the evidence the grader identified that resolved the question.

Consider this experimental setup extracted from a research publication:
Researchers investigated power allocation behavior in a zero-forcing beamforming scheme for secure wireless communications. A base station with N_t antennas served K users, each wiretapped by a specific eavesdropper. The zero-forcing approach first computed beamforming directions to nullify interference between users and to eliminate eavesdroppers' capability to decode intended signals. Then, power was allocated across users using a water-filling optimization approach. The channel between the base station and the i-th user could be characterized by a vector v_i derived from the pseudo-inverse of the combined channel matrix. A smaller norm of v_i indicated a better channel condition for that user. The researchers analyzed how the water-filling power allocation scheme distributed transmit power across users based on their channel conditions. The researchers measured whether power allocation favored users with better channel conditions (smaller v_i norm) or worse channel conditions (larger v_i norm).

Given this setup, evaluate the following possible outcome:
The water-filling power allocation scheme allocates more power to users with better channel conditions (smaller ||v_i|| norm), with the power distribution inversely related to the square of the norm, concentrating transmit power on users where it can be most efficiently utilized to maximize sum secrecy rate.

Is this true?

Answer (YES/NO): YES